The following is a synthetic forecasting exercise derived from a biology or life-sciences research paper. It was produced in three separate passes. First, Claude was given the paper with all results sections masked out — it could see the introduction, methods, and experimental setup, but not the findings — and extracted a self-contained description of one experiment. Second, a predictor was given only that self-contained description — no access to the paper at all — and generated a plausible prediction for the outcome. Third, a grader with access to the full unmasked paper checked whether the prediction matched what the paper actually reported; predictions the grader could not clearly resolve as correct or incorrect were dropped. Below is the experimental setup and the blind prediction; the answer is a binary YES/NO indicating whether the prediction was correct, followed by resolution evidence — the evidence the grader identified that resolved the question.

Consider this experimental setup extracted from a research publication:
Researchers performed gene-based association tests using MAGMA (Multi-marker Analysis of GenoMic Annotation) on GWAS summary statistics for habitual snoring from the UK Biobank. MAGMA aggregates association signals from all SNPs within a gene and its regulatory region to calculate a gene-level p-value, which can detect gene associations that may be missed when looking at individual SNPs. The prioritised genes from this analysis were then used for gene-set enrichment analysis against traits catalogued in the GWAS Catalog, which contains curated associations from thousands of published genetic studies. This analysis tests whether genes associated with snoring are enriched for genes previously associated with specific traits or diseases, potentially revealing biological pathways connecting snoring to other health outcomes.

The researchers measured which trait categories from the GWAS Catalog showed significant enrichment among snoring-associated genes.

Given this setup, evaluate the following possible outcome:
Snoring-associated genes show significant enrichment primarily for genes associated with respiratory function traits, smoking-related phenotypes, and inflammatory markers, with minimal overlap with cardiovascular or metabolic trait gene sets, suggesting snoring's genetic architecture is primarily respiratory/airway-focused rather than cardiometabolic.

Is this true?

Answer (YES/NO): NO